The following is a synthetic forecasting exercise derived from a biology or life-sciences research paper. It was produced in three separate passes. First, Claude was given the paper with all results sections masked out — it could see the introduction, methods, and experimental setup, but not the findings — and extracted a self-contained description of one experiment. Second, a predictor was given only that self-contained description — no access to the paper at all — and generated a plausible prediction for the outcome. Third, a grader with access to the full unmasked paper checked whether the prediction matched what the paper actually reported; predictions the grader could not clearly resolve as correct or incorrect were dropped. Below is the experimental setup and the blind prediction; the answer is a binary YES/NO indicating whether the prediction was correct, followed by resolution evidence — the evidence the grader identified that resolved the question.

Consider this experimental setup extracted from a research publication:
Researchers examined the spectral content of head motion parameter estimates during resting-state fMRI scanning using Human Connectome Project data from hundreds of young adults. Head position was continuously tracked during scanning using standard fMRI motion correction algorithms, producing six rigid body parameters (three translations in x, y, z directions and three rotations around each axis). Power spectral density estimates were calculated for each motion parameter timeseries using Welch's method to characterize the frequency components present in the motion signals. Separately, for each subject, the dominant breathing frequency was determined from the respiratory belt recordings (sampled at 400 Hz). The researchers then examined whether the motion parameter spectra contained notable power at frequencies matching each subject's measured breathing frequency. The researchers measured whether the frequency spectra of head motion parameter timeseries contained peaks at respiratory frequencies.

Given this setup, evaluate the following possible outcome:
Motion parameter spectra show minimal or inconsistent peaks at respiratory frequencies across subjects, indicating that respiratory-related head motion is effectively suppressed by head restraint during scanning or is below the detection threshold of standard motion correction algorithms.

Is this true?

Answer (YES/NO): NO